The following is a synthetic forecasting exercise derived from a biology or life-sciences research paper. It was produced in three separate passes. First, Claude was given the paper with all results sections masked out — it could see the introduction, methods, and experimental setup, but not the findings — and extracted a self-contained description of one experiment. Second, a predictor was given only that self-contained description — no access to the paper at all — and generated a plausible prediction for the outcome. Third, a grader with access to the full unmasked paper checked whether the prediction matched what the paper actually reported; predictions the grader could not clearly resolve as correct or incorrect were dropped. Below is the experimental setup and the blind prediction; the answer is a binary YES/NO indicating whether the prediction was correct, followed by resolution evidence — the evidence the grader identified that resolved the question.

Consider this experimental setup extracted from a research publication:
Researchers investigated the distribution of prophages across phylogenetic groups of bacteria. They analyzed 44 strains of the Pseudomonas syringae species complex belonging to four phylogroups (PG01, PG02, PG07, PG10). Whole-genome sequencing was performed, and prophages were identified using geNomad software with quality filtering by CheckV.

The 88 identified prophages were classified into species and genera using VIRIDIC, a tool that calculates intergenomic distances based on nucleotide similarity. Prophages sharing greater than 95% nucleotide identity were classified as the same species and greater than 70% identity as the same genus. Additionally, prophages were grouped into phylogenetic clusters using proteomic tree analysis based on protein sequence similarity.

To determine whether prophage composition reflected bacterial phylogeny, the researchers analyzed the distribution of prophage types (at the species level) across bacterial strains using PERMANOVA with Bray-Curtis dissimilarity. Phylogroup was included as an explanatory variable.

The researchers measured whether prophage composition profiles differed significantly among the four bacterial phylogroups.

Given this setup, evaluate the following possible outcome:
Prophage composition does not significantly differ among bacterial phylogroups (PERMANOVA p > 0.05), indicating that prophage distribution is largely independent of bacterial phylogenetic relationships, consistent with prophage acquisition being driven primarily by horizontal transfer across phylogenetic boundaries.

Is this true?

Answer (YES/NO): NO